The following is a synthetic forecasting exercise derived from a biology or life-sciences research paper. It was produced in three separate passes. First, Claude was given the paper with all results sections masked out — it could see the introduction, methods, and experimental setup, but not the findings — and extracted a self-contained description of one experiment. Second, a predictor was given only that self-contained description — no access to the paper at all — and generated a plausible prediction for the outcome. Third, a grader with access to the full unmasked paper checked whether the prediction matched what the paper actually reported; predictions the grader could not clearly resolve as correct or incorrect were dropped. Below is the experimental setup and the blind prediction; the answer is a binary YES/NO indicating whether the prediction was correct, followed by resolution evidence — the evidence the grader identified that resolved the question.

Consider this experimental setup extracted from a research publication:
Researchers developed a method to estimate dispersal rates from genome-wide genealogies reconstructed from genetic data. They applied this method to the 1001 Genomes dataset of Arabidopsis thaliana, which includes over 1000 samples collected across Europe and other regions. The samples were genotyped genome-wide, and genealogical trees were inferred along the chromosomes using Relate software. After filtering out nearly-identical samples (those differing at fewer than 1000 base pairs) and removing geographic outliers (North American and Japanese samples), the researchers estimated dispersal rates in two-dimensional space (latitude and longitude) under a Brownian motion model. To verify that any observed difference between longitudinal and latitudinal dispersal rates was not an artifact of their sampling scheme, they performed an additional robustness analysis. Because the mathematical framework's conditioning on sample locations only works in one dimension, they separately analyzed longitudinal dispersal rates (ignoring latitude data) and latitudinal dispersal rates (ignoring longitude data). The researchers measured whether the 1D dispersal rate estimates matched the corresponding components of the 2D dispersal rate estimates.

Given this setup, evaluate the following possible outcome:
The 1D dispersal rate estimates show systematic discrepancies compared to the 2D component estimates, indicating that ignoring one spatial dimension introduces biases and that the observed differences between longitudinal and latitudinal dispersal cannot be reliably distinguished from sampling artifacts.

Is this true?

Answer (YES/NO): NO